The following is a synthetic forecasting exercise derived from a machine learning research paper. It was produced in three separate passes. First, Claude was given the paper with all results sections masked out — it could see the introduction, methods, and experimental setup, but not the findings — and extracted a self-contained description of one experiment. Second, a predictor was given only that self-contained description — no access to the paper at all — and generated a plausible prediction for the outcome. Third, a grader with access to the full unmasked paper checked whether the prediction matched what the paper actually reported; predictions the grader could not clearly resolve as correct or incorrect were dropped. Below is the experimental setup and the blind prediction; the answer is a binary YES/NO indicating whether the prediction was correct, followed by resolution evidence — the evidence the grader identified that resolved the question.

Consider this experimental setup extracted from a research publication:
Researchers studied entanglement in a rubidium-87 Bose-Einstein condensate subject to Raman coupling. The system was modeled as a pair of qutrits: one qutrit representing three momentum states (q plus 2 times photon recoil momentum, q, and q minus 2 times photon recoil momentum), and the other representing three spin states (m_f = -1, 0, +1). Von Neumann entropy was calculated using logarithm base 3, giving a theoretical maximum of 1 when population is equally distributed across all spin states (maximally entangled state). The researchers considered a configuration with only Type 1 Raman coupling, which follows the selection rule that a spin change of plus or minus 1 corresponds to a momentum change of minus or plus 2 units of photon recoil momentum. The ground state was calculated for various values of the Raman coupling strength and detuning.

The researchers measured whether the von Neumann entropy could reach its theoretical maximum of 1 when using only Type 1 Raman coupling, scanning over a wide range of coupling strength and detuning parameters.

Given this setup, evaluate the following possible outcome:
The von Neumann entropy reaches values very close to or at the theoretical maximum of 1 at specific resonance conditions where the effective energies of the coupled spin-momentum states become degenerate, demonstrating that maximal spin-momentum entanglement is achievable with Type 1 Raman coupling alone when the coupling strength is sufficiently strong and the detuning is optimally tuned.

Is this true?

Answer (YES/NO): NO